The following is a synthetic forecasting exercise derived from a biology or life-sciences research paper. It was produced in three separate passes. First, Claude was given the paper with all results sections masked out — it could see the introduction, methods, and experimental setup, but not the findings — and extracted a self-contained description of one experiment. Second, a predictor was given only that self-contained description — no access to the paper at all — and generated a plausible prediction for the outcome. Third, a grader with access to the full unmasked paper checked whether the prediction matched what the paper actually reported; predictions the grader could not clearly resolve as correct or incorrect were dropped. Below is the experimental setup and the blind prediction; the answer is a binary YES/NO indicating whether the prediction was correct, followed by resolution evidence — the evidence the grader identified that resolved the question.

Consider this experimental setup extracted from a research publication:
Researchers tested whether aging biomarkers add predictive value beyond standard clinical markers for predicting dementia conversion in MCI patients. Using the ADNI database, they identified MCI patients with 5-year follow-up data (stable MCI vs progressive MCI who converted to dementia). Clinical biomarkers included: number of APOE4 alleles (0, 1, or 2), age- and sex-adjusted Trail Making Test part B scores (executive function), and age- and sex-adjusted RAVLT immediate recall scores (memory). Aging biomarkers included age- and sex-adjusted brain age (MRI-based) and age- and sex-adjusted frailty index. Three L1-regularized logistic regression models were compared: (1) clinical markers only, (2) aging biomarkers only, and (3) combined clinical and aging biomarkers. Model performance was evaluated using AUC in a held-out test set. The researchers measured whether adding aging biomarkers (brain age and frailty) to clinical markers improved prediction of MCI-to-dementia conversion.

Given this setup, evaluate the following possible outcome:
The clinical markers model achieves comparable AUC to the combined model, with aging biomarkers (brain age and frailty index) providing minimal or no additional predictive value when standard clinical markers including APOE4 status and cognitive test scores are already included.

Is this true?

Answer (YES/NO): NO